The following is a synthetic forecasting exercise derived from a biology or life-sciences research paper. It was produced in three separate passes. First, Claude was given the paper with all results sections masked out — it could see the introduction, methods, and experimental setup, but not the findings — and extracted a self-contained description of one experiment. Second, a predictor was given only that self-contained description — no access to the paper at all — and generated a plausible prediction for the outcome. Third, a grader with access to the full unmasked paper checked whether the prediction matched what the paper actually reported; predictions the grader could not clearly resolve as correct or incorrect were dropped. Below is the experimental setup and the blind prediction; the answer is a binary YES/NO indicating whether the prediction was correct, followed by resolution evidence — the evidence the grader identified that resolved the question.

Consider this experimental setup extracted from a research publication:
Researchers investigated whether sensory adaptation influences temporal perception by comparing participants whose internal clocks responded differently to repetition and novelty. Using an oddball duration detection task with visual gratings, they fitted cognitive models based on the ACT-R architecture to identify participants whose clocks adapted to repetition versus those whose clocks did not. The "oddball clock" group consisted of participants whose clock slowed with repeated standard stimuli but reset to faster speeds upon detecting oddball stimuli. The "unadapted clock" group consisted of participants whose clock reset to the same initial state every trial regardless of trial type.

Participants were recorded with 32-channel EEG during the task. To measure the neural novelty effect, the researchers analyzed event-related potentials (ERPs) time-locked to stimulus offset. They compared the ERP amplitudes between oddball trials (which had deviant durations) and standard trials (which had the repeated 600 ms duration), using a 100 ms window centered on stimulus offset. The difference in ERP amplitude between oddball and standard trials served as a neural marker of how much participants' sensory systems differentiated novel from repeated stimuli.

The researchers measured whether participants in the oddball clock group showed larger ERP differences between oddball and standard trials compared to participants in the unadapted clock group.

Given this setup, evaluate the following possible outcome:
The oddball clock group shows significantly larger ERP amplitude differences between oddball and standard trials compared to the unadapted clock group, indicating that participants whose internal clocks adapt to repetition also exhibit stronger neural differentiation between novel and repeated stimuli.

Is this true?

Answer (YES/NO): NO